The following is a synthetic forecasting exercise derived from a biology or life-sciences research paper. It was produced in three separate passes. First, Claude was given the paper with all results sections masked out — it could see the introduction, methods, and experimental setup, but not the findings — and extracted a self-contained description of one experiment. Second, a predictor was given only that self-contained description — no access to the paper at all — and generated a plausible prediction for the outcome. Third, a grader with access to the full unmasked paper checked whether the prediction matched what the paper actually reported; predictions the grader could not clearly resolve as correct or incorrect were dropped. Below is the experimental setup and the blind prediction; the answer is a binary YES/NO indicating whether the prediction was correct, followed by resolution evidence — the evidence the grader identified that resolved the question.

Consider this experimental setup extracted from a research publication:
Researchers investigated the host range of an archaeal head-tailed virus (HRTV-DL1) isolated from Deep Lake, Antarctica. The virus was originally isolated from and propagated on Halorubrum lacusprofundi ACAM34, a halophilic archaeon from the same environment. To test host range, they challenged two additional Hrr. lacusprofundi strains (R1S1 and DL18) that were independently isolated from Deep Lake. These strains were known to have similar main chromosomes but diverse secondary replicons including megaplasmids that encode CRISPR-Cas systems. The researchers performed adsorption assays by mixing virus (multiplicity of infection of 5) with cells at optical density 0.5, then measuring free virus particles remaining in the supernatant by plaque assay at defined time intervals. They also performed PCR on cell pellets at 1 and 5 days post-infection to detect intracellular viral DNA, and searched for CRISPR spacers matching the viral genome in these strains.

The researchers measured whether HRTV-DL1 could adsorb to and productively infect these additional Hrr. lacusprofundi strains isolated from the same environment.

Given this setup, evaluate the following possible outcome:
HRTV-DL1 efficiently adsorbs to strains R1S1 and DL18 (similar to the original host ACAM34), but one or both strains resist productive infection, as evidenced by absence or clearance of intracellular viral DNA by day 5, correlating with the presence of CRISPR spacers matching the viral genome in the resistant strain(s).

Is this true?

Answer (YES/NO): NO